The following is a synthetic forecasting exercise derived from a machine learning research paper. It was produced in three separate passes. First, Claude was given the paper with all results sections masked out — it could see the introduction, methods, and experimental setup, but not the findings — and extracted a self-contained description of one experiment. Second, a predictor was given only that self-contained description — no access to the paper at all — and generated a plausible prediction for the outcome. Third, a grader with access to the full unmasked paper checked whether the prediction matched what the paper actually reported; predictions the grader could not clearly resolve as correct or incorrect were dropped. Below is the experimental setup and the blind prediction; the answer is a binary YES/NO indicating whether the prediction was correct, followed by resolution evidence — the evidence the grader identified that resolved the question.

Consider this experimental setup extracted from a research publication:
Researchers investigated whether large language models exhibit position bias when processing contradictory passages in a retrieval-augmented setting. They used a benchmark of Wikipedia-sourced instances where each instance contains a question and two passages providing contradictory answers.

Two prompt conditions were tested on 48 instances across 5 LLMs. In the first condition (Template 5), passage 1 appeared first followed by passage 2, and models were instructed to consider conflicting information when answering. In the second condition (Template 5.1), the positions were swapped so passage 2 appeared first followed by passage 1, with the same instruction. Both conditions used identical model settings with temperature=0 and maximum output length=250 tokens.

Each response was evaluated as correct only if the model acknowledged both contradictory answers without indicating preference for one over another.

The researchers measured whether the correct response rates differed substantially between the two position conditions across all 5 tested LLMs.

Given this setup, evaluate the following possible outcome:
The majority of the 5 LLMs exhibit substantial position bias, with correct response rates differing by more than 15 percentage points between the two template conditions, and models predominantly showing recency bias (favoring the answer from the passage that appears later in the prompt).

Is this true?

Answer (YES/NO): NO